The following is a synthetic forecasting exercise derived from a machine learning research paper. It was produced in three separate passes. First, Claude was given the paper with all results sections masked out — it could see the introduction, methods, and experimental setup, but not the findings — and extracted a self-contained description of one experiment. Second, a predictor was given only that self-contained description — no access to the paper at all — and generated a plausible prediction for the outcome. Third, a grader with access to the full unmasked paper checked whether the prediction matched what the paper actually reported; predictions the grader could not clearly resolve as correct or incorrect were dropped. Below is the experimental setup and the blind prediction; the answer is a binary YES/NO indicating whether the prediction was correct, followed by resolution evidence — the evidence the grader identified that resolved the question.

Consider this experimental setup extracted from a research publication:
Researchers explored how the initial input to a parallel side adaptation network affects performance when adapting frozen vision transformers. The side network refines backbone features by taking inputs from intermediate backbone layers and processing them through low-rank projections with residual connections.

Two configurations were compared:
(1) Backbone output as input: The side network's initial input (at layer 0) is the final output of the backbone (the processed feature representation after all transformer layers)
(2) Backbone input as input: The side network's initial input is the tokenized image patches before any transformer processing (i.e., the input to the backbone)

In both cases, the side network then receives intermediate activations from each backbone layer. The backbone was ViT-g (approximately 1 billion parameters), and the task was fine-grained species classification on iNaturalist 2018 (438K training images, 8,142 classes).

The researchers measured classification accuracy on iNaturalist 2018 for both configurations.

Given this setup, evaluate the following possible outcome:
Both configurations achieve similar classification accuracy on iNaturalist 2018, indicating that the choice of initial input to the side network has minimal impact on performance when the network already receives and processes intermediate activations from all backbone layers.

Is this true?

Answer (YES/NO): NO